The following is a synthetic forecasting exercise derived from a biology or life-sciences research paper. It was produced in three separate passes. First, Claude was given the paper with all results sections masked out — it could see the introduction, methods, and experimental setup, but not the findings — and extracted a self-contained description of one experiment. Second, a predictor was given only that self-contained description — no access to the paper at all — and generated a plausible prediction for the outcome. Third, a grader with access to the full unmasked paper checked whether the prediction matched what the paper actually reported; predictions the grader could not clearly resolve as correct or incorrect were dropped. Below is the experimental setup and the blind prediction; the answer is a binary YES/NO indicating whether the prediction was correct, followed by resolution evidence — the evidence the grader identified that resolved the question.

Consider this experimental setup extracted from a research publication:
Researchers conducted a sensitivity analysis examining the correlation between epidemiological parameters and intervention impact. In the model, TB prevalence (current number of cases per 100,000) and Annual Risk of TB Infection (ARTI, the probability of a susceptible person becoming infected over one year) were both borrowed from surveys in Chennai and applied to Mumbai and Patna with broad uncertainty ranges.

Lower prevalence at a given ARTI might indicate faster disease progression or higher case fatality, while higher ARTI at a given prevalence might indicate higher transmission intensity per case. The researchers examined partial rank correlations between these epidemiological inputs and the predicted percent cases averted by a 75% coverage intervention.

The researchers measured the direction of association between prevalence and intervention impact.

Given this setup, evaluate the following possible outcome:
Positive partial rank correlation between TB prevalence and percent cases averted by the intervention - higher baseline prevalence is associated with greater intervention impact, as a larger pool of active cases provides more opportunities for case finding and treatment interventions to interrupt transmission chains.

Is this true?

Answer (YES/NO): NO